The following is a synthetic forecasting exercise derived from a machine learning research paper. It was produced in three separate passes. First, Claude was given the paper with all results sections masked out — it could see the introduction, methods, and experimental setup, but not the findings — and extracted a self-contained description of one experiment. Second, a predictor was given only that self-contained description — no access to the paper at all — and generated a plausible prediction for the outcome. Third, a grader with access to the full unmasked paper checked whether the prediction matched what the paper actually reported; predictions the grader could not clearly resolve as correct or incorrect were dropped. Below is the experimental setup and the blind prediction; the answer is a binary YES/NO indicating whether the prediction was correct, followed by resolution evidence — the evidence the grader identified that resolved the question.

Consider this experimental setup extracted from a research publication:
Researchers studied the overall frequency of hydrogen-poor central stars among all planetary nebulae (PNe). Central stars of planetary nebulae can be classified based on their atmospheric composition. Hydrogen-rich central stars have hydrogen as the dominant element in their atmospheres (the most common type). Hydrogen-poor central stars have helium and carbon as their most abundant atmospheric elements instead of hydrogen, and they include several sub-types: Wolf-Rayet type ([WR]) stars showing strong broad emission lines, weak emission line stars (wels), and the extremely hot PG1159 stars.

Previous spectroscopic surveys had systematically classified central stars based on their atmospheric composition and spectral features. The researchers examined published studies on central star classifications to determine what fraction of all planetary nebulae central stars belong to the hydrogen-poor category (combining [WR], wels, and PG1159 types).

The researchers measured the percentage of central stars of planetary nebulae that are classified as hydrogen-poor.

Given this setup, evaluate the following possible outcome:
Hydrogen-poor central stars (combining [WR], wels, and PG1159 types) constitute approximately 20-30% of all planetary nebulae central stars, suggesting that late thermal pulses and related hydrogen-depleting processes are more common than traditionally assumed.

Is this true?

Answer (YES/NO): YES